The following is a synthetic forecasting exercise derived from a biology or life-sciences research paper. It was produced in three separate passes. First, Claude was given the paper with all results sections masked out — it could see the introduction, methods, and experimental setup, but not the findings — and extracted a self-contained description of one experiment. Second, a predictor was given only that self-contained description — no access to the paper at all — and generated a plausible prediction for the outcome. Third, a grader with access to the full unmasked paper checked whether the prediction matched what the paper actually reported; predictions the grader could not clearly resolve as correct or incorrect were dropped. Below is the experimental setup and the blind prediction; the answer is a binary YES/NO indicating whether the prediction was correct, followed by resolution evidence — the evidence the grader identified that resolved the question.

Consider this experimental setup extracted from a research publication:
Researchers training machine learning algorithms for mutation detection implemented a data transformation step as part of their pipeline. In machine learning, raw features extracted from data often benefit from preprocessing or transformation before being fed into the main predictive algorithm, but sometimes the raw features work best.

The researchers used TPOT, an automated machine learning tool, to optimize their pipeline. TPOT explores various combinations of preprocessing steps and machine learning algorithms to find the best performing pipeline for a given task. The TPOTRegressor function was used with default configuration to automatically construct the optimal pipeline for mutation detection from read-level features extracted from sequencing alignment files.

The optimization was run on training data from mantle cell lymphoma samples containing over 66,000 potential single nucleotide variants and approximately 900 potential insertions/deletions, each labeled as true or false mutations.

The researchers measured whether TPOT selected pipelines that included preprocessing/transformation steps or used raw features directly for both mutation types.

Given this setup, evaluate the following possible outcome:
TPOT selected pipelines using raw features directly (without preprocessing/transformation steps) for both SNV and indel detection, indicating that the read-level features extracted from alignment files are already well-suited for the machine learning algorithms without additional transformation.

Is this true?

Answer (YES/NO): NO